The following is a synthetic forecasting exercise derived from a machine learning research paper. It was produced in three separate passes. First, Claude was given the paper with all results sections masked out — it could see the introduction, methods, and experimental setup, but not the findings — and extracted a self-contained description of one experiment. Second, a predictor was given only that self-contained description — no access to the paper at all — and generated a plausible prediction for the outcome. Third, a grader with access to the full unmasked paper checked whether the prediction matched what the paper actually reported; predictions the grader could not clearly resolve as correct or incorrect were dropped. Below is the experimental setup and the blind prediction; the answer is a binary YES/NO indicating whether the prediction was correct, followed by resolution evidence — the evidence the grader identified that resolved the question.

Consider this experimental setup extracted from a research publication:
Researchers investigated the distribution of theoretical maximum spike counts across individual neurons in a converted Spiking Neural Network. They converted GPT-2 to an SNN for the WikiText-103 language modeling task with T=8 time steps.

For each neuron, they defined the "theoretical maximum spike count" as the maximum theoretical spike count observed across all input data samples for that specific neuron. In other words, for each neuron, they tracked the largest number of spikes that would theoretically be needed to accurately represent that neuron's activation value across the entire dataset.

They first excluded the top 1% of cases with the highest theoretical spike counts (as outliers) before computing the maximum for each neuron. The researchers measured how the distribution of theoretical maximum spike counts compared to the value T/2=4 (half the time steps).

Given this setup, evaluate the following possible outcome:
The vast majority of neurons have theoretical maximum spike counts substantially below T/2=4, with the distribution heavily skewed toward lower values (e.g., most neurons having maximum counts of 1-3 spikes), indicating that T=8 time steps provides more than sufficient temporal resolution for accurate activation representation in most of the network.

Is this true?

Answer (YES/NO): NO